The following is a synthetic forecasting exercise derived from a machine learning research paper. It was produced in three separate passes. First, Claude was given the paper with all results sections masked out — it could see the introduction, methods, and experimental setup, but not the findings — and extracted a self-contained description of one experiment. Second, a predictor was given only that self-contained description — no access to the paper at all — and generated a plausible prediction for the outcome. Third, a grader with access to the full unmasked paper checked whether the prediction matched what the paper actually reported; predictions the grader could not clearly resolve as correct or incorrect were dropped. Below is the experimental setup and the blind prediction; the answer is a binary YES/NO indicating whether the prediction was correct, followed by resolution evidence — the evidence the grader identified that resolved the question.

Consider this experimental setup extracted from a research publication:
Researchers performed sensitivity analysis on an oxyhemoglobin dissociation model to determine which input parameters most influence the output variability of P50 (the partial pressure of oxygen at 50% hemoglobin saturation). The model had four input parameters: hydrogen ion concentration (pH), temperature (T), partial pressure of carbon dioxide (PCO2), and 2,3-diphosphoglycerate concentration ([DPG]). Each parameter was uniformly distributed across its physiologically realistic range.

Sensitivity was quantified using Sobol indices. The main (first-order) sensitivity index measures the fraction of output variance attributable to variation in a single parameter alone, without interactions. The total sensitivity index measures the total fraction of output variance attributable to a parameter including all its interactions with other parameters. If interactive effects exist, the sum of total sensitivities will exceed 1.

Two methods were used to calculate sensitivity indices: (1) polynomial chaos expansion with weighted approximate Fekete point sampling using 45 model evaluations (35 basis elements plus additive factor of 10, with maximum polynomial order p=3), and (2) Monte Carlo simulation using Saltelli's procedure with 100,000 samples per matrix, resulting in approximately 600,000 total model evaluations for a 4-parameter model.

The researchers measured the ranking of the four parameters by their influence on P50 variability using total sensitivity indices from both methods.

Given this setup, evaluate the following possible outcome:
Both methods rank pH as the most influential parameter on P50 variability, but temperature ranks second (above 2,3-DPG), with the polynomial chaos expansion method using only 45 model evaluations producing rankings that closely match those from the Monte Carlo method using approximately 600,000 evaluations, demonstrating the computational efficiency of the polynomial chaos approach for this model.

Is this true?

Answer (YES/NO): YES